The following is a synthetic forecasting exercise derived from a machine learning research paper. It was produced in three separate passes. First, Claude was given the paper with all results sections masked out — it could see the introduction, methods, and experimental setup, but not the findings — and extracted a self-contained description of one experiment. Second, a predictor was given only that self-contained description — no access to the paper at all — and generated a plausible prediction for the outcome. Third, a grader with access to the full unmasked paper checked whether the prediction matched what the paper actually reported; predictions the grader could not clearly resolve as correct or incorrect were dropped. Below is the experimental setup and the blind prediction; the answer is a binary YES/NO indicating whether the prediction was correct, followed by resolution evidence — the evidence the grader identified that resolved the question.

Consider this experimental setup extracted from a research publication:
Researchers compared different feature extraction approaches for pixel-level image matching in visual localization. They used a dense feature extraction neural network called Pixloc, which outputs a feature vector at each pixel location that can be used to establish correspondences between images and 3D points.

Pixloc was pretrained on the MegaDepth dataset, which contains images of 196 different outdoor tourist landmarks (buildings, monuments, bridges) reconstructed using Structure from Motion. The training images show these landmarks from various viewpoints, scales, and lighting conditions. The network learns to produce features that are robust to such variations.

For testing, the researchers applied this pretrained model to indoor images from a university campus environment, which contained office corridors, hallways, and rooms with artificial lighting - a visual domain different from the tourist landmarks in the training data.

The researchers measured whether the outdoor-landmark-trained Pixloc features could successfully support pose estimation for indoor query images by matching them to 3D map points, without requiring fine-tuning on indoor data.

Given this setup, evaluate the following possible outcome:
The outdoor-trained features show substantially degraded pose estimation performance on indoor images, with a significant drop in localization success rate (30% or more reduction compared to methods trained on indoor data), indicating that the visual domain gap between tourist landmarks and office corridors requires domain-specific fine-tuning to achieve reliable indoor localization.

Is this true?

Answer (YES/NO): NO